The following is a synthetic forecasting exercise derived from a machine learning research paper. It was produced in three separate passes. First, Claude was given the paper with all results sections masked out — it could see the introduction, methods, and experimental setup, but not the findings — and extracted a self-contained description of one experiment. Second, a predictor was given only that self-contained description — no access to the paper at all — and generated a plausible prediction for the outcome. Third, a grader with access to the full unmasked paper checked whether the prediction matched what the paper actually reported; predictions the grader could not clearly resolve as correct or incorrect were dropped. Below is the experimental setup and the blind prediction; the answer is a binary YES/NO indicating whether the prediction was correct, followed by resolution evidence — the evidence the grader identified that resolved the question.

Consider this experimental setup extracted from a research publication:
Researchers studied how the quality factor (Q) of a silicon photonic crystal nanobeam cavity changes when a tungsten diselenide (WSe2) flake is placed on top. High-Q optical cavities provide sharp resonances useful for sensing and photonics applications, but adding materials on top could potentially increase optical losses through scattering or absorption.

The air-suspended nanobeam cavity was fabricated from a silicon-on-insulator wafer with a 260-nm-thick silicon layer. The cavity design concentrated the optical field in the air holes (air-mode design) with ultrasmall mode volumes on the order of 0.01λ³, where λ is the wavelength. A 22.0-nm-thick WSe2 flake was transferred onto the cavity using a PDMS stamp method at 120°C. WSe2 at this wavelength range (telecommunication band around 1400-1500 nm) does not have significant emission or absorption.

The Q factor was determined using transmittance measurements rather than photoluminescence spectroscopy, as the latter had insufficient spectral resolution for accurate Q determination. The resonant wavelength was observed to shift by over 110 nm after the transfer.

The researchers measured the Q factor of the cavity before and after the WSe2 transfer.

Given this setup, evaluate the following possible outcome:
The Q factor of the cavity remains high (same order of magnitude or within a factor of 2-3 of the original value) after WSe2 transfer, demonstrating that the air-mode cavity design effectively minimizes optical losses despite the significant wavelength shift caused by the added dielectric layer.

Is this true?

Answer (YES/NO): YES